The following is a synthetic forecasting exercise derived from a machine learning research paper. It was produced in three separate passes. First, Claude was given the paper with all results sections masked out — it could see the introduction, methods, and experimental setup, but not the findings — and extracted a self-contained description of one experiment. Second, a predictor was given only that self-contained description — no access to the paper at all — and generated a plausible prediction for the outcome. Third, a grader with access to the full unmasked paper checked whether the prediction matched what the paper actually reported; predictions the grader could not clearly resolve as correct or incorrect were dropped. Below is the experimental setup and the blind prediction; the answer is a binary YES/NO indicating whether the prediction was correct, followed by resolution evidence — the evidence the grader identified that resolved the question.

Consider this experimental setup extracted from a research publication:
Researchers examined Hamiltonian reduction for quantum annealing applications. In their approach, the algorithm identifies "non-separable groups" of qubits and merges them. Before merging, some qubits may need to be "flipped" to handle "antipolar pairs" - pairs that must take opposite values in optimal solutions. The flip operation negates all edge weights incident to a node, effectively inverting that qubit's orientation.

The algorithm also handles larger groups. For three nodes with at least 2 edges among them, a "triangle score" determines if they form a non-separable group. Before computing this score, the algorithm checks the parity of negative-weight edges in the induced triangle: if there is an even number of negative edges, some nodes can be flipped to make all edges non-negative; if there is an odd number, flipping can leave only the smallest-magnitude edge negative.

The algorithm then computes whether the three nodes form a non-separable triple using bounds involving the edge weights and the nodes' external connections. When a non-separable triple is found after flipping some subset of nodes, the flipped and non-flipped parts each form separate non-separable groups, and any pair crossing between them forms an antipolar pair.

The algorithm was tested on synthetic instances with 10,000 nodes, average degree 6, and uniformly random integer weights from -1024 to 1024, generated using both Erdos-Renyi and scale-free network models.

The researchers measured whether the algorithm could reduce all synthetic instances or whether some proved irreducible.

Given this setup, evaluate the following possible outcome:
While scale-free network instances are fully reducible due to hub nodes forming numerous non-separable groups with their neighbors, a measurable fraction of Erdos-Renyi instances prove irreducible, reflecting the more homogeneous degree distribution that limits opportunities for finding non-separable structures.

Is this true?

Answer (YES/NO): NO